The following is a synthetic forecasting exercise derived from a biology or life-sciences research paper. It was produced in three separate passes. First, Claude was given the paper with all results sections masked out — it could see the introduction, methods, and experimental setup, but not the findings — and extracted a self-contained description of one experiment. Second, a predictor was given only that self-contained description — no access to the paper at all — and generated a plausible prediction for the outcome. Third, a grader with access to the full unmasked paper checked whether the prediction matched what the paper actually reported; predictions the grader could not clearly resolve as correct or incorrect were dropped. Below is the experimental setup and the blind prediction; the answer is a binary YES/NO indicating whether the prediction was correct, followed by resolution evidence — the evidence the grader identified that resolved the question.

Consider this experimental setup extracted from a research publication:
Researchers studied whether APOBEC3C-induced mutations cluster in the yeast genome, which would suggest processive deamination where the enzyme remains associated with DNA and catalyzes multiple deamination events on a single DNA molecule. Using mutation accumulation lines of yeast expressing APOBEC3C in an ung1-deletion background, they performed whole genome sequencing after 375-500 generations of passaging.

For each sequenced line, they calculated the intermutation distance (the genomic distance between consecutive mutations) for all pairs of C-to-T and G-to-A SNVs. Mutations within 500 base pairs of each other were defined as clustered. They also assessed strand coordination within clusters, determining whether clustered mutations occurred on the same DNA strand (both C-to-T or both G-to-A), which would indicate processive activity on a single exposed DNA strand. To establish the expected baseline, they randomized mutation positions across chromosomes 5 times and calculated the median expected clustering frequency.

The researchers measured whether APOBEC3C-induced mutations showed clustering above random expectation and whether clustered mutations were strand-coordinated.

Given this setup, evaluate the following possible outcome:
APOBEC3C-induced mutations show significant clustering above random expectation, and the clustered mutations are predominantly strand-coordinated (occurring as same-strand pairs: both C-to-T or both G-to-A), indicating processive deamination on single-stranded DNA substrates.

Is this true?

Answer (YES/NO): YES